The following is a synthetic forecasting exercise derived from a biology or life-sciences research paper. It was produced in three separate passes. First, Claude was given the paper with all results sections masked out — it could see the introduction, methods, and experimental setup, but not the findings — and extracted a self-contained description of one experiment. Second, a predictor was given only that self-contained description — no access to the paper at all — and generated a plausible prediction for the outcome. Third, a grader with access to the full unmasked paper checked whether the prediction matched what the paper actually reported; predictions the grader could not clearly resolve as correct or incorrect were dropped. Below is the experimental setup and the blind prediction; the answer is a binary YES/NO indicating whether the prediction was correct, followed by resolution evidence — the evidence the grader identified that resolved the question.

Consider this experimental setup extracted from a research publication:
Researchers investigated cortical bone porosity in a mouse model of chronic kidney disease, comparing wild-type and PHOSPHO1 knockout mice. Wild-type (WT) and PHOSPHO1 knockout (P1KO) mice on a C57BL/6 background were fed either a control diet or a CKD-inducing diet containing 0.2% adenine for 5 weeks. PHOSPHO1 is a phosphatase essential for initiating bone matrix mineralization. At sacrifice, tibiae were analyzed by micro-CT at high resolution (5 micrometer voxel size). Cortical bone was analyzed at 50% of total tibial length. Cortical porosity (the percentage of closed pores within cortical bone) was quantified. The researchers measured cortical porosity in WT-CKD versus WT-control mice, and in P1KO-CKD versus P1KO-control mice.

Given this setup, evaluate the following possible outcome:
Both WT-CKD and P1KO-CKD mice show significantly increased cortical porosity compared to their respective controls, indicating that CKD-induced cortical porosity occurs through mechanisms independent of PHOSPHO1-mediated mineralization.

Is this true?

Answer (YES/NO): NO